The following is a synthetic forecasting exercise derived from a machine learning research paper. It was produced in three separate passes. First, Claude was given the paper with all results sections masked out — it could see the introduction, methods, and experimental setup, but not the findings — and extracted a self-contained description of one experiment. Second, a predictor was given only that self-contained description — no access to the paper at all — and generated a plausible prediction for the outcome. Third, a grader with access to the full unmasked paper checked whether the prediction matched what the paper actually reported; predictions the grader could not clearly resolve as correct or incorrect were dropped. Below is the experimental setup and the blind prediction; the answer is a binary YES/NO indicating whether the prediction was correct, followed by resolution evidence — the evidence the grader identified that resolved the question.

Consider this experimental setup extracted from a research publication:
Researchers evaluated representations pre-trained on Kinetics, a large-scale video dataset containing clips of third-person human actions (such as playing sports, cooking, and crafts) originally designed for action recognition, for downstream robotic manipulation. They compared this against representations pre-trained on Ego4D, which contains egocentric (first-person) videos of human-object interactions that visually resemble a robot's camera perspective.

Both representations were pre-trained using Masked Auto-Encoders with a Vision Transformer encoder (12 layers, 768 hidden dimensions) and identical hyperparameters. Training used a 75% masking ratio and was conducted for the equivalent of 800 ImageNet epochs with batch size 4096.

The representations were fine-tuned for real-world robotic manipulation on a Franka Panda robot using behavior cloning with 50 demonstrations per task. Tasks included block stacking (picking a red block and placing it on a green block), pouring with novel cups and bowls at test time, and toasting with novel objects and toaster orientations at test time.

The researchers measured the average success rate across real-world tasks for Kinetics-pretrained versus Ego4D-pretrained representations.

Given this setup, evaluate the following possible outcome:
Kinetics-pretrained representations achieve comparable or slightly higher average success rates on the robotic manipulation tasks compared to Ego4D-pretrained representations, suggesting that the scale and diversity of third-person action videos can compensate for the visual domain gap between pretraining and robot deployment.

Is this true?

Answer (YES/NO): YES